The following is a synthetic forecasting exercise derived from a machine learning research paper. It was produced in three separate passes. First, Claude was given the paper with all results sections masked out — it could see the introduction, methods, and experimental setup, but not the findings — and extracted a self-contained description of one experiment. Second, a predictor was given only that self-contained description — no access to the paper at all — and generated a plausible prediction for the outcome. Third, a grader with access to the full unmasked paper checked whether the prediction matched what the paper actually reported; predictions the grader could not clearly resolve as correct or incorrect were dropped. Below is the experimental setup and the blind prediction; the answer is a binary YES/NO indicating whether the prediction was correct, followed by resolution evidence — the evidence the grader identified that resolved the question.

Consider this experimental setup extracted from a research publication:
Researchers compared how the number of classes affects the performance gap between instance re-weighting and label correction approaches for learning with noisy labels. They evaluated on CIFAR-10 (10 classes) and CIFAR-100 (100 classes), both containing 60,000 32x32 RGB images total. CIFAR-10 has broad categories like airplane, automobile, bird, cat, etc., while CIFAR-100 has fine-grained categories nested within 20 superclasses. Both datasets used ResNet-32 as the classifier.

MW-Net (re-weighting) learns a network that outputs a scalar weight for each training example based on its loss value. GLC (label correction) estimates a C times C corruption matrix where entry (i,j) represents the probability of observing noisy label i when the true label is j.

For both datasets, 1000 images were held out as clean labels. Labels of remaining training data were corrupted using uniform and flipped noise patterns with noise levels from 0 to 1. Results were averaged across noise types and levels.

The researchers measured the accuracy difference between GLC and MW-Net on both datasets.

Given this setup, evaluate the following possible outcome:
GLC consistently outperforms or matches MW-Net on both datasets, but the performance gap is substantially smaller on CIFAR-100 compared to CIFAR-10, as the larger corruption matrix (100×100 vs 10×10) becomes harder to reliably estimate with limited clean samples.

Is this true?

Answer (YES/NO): YES